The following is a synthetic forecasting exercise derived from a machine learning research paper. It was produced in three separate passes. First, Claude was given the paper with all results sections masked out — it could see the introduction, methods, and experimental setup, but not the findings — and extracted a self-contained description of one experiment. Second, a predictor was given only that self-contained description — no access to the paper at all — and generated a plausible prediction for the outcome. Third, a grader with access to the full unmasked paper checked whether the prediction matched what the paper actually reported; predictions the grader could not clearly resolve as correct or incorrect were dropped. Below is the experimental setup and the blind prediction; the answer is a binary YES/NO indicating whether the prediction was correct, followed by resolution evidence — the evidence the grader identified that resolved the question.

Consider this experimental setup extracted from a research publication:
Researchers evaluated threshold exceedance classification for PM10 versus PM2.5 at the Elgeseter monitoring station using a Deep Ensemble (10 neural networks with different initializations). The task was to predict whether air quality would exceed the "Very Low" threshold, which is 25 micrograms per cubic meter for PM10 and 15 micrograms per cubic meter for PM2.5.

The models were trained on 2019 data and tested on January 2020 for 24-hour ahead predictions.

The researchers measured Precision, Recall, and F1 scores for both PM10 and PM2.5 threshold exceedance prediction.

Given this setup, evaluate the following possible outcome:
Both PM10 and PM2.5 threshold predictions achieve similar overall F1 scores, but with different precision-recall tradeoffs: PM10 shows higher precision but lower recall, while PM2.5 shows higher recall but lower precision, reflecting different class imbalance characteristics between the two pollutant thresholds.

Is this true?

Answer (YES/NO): NO